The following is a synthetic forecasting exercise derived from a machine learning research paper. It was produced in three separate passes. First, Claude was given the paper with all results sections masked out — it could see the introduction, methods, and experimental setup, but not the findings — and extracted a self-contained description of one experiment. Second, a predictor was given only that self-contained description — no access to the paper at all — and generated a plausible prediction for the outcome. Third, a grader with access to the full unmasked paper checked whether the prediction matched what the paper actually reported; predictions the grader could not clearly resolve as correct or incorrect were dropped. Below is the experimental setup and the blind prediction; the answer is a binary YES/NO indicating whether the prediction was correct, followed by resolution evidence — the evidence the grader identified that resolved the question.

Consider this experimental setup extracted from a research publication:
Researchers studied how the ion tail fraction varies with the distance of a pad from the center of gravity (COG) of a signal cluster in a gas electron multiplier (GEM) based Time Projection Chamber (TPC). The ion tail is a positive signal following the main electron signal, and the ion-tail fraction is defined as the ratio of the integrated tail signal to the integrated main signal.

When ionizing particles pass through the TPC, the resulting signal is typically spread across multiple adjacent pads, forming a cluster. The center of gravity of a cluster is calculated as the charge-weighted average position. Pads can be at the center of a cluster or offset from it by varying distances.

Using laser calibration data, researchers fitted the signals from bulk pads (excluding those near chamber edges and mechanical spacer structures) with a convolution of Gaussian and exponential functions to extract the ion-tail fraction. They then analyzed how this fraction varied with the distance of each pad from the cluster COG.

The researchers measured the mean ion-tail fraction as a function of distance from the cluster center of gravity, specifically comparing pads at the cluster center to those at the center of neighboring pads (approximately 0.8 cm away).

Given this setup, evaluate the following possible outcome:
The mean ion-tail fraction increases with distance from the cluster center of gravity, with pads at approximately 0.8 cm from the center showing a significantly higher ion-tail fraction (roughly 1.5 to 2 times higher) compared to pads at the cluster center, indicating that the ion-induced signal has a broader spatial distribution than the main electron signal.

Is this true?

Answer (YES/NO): NO